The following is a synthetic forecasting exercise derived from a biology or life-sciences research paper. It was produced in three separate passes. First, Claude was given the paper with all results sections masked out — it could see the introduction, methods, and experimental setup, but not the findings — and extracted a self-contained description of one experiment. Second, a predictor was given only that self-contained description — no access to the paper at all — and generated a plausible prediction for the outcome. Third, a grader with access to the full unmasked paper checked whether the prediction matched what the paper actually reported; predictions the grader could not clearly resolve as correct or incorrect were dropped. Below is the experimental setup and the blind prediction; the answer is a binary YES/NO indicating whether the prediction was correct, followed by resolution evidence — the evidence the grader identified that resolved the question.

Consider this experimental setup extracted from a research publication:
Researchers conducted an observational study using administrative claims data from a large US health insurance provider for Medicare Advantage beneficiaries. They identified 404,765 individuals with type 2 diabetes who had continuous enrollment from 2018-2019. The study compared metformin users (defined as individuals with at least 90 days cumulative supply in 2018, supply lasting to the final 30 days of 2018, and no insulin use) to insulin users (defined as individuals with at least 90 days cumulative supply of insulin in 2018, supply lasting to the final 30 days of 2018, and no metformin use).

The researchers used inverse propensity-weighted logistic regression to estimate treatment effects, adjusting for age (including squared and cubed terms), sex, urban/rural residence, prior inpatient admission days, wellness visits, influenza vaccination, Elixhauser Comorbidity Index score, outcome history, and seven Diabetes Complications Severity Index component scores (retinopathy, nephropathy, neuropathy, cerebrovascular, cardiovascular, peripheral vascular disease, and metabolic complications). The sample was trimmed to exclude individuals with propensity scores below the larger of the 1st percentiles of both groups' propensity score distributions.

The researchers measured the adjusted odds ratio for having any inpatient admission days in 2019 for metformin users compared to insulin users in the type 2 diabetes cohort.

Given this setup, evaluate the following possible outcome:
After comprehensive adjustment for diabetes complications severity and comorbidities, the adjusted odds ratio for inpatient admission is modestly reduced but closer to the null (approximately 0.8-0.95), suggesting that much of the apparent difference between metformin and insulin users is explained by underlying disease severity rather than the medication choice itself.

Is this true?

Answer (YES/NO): NO